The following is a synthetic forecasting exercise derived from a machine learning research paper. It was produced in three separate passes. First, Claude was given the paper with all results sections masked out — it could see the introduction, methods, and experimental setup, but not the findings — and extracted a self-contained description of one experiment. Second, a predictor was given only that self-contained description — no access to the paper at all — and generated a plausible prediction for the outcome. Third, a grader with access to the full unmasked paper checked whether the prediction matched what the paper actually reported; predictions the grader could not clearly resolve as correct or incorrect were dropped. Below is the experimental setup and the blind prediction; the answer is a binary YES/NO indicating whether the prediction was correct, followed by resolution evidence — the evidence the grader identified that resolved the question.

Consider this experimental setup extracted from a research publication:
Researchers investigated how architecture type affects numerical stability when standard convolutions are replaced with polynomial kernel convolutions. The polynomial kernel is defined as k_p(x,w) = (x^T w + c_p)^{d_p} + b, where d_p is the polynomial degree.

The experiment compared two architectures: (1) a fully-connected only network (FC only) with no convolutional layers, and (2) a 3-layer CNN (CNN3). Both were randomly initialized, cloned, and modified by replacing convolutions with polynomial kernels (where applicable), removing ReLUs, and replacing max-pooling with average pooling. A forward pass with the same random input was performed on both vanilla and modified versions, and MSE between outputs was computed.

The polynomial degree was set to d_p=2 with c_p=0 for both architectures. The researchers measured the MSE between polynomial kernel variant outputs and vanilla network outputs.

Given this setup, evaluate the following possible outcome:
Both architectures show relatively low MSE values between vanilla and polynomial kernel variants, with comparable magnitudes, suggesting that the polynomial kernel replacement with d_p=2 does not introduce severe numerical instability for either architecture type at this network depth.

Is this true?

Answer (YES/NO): NO